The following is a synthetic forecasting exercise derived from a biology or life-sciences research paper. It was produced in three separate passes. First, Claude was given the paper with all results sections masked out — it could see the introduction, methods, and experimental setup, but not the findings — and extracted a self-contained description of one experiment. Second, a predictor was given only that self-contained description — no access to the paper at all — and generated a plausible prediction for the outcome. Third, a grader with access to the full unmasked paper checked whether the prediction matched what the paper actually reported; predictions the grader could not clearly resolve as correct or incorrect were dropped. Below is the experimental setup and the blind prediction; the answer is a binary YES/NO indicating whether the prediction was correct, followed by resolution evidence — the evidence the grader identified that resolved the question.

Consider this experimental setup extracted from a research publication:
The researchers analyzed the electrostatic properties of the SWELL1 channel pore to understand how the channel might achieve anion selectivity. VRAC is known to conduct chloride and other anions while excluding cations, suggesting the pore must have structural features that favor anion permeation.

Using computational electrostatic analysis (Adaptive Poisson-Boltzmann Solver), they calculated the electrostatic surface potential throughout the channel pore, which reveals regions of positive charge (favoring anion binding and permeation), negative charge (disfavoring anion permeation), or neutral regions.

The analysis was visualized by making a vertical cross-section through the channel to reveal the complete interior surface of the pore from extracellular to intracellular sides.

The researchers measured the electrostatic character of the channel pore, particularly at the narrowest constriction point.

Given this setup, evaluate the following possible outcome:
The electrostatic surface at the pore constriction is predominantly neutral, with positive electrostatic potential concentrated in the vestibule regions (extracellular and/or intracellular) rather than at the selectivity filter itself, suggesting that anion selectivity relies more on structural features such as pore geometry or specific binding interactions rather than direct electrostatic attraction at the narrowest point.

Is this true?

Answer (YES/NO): NO